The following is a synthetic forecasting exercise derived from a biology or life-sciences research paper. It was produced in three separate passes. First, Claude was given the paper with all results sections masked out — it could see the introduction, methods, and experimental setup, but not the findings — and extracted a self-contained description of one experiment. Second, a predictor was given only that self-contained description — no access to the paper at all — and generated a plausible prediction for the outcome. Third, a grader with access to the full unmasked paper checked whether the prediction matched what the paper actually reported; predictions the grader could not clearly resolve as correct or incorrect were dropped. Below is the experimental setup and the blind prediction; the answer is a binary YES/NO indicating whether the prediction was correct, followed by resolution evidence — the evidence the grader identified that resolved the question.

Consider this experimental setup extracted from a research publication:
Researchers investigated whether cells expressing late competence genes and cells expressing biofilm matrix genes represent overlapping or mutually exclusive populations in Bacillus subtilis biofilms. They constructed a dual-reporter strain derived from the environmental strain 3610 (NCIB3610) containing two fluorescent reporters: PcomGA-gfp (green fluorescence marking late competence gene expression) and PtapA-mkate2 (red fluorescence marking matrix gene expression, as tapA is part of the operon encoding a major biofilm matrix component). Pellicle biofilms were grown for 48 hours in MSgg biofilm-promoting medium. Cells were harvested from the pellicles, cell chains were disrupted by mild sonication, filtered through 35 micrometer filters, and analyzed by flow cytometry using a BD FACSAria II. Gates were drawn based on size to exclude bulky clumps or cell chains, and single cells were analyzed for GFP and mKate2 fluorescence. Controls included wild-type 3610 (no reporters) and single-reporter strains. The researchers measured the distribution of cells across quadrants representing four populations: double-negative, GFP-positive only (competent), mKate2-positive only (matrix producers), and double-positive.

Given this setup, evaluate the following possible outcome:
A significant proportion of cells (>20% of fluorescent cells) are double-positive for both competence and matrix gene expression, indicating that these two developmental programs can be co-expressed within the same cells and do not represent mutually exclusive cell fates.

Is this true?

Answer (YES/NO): NO